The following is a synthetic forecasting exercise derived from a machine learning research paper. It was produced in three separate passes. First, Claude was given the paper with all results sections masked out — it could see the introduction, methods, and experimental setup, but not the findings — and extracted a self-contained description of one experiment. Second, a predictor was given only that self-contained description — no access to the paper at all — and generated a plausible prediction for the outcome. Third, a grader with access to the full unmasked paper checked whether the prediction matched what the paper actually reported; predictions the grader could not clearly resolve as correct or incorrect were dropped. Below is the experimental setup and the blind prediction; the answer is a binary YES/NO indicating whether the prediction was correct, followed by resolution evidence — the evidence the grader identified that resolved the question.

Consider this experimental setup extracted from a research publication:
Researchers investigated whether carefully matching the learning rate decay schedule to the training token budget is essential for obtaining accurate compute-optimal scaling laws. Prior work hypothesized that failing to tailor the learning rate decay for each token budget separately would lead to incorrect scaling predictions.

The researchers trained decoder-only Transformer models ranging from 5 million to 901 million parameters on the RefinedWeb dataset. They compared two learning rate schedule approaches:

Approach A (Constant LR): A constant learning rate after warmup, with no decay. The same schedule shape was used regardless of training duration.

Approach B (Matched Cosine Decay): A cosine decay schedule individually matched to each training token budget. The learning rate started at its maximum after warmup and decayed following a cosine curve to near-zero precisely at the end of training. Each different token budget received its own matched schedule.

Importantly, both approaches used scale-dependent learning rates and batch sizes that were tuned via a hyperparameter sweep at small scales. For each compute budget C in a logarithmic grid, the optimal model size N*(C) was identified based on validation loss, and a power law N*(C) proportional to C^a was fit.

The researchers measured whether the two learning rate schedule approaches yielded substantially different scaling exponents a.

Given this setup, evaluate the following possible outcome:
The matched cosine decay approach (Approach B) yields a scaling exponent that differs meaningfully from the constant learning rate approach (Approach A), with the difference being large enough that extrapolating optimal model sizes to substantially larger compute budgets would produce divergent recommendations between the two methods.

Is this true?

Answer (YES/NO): NO